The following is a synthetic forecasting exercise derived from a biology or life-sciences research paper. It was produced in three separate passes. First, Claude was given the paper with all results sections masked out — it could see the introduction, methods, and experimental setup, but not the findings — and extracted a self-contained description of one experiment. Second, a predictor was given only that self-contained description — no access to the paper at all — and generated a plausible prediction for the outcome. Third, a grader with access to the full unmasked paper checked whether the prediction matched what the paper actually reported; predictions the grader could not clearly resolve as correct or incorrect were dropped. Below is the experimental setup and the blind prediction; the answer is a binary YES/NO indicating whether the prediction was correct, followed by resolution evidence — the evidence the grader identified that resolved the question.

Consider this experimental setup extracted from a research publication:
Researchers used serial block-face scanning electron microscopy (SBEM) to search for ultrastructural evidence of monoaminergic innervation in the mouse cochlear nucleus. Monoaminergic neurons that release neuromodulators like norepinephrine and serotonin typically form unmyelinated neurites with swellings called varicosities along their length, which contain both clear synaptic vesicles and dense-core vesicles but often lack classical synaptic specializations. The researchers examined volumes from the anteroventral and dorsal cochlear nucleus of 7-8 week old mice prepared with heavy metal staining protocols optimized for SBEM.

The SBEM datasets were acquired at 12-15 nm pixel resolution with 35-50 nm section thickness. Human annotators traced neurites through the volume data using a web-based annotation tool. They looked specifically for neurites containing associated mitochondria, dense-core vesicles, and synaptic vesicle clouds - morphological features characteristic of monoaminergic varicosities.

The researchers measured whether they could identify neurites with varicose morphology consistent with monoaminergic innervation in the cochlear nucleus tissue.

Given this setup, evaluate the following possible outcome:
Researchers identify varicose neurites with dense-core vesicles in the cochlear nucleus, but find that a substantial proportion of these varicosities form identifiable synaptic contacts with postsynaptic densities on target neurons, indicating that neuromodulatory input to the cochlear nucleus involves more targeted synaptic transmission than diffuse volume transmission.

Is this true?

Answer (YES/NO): NO